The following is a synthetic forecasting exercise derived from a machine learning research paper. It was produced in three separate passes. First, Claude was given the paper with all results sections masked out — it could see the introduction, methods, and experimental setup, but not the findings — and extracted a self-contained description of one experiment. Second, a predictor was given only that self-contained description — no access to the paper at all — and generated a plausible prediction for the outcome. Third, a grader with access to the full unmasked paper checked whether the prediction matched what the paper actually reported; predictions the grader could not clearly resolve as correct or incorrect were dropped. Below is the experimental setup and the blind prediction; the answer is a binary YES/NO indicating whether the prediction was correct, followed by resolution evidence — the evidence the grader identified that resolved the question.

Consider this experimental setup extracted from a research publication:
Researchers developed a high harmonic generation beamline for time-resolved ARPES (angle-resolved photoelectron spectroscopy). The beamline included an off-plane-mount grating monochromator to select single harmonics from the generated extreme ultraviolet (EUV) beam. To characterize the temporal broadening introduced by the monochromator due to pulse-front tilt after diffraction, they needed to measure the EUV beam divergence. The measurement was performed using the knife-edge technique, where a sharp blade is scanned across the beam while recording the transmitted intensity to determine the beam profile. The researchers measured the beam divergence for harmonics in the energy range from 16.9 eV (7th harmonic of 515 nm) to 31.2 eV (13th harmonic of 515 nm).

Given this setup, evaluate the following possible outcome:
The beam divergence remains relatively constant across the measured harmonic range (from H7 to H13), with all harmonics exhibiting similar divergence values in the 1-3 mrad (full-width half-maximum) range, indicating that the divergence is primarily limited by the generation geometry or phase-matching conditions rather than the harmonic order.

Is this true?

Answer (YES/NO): NO